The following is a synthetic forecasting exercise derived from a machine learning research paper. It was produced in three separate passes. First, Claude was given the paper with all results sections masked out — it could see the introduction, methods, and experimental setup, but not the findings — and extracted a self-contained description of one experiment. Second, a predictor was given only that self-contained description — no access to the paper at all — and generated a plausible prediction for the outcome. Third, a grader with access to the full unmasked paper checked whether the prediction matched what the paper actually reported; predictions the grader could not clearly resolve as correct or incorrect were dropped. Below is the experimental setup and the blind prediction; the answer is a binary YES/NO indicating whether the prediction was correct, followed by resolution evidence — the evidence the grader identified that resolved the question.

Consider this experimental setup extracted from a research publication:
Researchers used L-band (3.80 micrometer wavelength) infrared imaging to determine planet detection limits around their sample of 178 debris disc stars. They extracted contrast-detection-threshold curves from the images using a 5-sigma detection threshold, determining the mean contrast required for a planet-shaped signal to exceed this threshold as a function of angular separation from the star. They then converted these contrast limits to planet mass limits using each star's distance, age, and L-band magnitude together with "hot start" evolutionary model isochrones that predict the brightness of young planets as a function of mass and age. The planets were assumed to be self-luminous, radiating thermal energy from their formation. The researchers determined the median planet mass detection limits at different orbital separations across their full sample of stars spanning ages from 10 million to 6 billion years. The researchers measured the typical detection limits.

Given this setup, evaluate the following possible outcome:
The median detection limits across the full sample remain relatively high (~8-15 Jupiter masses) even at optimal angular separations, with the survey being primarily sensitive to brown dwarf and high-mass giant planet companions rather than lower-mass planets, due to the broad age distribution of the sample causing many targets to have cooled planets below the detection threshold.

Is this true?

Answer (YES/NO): YES